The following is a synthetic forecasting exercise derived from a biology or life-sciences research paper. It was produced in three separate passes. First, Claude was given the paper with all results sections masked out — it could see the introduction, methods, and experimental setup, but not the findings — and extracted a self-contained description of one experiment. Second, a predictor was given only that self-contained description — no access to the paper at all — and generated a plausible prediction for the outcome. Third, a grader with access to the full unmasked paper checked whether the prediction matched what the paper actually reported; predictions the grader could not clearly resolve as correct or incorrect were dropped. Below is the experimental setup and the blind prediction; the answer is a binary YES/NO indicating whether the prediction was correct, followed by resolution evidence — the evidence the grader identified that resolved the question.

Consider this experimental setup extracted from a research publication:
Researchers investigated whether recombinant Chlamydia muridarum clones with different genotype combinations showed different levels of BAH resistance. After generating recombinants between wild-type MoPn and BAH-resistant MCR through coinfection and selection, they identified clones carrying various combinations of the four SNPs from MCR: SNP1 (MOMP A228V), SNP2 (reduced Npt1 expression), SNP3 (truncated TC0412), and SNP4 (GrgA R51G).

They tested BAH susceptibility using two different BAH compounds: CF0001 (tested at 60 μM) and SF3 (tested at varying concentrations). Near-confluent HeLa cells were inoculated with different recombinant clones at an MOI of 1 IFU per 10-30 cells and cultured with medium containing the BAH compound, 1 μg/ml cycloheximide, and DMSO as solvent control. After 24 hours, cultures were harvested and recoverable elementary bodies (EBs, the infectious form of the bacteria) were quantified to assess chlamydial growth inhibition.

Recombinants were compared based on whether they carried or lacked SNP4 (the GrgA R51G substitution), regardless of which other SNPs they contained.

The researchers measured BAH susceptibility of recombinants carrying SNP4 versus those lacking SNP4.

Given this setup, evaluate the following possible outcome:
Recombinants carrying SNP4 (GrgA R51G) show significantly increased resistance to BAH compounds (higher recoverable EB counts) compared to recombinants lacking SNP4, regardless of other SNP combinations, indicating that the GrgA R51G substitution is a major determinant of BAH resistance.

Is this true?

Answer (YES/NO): YES